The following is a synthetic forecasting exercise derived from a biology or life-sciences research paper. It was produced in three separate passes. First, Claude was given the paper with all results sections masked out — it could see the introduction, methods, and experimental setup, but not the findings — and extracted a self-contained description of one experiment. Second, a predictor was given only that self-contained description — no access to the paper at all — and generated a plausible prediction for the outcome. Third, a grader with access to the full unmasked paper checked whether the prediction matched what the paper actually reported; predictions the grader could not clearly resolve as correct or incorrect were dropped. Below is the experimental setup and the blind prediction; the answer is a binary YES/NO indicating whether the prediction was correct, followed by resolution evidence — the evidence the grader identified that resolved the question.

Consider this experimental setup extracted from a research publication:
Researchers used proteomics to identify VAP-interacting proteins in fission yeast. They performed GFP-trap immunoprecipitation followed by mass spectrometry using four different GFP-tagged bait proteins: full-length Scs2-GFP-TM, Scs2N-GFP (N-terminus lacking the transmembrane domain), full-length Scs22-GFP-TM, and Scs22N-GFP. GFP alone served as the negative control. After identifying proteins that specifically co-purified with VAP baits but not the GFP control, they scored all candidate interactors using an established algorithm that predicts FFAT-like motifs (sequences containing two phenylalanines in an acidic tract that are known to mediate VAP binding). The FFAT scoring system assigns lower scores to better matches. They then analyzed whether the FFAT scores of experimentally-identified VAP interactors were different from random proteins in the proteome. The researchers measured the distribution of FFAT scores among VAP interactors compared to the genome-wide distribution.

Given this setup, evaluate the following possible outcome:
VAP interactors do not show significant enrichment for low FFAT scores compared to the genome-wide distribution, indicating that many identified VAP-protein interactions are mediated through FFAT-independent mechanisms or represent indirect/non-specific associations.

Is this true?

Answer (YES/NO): YES